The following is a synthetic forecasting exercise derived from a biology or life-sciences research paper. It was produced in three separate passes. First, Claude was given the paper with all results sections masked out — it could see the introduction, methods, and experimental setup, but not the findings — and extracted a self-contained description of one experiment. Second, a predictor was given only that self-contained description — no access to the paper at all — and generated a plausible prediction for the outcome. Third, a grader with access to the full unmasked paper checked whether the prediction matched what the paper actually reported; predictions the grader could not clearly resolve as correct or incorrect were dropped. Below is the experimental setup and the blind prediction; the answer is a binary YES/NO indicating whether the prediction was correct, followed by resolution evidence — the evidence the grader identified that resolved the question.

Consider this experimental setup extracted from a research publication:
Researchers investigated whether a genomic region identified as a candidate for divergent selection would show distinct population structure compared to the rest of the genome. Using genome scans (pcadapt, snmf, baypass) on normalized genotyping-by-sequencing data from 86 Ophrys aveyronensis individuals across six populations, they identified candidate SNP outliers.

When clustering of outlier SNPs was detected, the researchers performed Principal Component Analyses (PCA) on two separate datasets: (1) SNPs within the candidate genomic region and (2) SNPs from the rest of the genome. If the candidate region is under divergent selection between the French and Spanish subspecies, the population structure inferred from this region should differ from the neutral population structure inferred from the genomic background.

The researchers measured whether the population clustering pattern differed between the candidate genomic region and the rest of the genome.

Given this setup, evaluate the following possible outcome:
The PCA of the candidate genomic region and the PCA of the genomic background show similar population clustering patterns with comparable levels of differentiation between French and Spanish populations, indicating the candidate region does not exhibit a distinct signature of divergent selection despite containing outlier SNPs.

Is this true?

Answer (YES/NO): NO